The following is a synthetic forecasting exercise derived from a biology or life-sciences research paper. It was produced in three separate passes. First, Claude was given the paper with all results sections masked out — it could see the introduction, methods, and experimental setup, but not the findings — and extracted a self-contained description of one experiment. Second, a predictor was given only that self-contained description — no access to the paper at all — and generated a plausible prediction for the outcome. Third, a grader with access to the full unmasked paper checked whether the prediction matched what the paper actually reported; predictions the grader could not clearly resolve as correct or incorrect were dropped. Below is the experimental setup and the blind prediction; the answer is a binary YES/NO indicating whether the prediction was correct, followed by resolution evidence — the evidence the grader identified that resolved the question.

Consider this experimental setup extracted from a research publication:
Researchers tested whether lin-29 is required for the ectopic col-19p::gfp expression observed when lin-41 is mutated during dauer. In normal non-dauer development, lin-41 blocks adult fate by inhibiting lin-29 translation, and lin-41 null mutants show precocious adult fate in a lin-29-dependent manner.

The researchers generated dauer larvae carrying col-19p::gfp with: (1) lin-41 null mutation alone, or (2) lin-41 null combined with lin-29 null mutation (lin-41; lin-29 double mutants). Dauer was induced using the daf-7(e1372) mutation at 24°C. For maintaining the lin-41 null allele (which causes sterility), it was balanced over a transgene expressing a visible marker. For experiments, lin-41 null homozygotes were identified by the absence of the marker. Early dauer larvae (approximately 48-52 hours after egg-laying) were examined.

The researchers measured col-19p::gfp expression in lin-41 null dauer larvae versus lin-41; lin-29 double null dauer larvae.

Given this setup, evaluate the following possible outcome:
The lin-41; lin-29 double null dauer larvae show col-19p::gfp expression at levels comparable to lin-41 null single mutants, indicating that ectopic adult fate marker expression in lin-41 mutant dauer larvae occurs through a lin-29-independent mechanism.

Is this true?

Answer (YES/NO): YES